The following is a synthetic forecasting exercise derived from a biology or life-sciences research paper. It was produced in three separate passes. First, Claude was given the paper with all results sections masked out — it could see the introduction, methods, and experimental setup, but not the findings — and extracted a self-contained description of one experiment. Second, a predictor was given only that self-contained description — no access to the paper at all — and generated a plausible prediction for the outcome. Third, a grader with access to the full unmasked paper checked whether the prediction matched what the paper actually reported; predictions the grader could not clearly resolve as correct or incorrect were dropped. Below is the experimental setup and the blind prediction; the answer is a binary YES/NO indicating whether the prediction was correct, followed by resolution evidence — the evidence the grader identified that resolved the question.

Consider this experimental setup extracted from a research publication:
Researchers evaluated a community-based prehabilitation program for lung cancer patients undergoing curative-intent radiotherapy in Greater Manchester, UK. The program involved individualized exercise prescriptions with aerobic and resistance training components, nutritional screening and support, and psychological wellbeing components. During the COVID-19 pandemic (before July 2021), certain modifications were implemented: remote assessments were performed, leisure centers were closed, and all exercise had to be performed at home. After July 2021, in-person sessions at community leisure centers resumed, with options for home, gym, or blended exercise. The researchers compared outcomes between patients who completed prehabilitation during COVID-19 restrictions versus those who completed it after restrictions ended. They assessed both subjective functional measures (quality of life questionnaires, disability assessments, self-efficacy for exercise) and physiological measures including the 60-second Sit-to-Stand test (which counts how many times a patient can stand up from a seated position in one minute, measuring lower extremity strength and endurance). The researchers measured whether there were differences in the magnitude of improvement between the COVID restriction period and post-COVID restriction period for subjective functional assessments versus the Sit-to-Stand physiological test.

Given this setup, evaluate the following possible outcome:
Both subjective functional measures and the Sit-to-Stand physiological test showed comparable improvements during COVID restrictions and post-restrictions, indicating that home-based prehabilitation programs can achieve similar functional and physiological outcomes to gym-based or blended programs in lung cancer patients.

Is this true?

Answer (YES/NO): NO